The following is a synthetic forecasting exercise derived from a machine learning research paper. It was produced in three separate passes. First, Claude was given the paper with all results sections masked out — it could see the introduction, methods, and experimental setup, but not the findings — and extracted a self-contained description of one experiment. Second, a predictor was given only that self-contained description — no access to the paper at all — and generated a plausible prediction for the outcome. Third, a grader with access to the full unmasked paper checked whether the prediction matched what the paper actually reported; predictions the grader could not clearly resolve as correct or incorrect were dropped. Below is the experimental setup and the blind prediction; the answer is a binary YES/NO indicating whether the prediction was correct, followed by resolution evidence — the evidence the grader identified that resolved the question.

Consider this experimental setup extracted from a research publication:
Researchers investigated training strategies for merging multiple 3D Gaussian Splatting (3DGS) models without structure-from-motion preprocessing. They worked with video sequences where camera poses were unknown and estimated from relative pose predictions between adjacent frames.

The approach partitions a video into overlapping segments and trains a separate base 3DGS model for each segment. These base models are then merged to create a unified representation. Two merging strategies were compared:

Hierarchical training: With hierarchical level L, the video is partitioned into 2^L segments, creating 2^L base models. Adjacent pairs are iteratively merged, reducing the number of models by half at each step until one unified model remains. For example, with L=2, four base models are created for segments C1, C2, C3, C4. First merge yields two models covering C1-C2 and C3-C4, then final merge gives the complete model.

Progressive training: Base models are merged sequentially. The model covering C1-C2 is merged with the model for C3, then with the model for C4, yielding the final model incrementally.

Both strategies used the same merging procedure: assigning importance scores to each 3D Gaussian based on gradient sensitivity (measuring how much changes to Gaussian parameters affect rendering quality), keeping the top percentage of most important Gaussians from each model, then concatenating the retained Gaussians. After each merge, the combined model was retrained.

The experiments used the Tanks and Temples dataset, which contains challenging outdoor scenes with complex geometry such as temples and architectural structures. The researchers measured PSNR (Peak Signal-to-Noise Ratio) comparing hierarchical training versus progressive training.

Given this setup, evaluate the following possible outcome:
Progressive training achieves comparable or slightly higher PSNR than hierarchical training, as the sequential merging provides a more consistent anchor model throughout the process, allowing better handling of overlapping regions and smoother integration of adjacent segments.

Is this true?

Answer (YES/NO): NO